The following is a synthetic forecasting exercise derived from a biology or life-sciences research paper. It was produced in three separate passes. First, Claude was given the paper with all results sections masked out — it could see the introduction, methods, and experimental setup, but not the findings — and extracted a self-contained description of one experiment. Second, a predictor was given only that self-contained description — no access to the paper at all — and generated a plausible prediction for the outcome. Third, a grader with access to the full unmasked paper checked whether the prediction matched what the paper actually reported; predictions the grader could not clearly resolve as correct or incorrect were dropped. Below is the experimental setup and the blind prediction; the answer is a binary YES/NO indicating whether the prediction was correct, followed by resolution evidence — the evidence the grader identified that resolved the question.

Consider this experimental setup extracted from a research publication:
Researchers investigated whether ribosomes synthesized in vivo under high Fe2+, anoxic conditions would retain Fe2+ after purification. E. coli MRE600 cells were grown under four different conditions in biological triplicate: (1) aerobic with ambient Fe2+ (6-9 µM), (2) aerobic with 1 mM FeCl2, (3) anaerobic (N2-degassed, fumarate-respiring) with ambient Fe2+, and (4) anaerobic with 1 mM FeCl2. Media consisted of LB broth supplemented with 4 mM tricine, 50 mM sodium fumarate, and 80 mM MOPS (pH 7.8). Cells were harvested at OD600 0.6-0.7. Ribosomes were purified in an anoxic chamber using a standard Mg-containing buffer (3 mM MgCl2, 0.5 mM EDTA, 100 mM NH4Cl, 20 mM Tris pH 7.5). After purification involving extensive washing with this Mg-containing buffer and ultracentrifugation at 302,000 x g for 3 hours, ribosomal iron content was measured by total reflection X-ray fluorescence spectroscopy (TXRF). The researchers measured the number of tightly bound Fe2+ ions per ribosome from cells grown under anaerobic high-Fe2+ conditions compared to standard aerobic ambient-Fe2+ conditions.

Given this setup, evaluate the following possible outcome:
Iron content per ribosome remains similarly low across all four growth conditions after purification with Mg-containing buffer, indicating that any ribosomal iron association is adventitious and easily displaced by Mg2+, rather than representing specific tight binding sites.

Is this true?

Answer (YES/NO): NO